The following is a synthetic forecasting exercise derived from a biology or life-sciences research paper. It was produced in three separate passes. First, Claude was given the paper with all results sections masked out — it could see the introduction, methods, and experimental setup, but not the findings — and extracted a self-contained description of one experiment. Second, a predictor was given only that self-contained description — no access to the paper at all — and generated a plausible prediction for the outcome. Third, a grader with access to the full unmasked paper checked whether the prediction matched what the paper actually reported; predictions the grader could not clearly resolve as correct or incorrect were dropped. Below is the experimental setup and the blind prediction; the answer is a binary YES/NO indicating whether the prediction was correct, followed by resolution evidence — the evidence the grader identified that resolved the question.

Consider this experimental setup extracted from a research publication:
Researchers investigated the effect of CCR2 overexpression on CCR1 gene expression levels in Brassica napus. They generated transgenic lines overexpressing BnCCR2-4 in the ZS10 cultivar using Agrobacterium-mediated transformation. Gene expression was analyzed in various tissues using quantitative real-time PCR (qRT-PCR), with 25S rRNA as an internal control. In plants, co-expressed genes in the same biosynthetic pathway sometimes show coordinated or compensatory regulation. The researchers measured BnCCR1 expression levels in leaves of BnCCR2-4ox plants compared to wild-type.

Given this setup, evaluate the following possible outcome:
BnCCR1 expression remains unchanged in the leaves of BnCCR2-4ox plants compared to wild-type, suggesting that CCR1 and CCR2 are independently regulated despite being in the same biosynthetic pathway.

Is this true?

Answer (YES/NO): NO